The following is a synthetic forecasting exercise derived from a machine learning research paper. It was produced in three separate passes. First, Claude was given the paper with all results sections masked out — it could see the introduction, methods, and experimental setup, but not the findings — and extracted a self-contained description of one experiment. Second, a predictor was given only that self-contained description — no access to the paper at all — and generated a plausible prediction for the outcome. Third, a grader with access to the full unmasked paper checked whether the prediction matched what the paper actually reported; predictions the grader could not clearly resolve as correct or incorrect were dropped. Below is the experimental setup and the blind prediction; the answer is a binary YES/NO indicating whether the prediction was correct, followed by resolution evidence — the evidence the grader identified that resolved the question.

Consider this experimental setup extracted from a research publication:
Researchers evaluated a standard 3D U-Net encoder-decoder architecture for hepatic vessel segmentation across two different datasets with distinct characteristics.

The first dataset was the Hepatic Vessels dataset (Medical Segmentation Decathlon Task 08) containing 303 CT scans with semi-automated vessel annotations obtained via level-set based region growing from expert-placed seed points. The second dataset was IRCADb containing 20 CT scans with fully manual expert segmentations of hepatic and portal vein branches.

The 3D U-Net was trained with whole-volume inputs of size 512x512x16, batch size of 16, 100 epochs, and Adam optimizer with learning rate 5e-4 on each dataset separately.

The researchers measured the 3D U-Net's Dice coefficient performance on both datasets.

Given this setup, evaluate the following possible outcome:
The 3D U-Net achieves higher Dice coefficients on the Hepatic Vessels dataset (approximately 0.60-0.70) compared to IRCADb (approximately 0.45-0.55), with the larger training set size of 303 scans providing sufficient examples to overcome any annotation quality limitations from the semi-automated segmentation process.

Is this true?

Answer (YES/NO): NO